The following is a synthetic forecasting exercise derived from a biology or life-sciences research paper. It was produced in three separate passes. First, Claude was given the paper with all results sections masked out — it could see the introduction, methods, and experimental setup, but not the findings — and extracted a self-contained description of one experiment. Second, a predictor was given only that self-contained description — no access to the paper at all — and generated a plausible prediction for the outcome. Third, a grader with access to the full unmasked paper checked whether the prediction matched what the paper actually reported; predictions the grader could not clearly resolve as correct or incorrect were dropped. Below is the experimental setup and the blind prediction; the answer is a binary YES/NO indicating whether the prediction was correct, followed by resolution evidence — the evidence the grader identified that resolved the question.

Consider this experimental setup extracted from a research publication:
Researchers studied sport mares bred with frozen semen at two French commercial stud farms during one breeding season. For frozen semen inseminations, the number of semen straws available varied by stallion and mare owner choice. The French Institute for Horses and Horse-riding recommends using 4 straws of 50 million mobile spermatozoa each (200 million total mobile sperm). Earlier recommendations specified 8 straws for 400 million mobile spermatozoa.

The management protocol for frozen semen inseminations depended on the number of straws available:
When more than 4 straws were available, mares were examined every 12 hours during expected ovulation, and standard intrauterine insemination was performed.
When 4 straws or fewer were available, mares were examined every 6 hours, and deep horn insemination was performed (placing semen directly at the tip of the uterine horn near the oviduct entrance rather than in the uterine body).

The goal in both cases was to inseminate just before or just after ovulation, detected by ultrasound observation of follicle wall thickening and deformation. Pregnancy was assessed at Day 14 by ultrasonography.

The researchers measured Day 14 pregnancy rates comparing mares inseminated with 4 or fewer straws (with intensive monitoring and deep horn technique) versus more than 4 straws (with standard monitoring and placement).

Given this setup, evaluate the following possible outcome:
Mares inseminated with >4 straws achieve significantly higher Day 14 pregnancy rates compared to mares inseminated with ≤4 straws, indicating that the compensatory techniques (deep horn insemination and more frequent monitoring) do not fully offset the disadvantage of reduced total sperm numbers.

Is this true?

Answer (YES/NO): NO